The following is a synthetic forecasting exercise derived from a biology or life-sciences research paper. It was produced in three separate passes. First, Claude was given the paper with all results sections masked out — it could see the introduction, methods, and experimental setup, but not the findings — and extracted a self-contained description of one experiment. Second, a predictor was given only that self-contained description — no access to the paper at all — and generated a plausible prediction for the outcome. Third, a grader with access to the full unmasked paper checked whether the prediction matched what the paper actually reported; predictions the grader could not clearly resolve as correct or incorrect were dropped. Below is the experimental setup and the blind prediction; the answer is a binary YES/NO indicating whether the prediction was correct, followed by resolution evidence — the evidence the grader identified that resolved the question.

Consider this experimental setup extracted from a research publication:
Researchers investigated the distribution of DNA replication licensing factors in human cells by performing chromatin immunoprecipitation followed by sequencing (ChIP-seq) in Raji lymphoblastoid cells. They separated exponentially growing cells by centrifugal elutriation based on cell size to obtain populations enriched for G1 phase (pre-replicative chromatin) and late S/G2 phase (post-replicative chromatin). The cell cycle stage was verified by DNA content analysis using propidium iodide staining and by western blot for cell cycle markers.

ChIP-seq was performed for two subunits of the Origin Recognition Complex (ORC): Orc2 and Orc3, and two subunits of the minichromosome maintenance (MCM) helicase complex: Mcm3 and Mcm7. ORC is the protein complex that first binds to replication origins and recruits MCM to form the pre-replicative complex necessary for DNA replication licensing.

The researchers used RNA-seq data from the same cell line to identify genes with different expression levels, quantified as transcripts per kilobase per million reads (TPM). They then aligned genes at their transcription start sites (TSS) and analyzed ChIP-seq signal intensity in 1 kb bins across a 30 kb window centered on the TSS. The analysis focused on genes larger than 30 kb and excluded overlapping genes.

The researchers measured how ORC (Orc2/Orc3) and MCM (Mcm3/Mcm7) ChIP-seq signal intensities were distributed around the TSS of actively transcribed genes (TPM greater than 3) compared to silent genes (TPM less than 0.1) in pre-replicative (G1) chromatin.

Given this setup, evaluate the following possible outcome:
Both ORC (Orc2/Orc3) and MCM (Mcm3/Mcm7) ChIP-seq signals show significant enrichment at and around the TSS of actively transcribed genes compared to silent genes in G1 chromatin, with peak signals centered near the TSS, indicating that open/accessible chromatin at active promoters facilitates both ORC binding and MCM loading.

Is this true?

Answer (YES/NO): NO